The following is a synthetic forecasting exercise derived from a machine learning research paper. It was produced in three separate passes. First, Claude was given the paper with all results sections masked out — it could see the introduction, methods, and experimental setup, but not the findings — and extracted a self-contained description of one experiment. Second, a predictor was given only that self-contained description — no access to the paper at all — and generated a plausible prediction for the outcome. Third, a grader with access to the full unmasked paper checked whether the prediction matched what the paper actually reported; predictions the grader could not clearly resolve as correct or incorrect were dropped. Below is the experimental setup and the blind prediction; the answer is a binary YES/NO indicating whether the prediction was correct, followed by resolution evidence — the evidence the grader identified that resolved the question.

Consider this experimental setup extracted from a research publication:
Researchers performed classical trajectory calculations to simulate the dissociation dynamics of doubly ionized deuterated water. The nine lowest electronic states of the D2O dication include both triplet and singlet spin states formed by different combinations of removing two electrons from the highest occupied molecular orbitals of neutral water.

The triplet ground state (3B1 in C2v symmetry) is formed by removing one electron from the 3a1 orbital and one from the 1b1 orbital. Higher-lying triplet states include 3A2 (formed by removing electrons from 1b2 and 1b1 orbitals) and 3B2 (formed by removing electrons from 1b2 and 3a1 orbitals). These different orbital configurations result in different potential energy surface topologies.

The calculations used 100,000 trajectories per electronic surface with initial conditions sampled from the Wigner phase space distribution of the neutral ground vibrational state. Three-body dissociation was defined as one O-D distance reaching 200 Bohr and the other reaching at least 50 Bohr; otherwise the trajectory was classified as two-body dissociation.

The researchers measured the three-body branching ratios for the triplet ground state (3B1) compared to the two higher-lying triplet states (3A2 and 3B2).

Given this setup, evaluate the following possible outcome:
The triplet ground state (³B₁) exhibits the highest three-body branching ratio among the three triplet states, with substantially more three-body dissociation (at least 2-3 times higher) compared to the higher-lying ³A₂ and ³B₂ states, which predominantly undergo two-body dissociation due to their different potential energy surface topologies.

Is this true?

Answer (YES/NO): NO